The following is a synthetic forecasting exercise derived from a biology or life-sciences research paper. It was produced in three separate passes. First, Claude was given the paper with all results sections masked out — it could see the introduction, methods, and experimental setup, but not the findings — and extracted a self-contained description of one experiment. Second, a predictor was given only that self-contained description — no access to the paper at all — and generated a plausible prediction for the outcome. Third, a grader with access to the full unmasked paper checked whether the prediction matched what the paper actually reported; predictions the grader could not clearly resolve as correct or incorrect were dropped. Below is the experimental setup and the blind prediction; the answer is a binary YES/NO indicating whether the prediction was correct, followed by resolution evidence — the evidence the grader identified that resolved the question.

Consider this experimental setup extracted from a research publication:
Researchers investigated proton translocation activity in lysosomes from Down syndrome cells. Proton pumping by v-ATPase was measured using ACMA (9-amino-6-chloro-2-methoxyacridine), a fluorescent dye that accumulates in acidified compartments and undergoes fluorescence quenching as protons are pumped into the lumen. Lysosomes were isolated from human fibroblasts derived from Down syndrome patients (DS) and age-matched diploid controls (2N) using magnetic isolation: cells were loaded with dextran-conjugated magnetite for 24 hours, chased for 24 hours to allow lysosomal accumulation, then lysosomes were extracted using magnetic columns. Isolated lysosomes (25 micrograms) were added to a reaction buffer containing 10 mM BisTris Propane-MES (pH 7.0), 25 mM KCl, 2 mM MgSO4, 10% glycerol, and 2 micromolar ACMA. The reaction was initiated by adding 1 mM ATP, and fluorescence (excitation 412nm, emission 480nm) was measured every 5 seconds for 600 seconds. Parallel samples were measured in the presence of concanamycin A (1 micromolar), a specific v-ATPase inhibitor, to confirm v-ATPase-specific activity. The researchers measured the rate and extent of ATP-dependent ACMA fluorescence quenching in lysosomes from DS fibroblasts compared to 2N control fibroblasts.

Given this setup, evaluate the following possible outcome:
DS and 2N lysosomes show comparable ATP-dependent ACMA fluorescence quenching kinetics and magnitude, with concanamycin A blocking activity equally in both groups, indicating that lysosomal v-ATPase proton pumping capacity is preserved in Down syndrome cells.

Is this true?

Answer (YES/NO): NO